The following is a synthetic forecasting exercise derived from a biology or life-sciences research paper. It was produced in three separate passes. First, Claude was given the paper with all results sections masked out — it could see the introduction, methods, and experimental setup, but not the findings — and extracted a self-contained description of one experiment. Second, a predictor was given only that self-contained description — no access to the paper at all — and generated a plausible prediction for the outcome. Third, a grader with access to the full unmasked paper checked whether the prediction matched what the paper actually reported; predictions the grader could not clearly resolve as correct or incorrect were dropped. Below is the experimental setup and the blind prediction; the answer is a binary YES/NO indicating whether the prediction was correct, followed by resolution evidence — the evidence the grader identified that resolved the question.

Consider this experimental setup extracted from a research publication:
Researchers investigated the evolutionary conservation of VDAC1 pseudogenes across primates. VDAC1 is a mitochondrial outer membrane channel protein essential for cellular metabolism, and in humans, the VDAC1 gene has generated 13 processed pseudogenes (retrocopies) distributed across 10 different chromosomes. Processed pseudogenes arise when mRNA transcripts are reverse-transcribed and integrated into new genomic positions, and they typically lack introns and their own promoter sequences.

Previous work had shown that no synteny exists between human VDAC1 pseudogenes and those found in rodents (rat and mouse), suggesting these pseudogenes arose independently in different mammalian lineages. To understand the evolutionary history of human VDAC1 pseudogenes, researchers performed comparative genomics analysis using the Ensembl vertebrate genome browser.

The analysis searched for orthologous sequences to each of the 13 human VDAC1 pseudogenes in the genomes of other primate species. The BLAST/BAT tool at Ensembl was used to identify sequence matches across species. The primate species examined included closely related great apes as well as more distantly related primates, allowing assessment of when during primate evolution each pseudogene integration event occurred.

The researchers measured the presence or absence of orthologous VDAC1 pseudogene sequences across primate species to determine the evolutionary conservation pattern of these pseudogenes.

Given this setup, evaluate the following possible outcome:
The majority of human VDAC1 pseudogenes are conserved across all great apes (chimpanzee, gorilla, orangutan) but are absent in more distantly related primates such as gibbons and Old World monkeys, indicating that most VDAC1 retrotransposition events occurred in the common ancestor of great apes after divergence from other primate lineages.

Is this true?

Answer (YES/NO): NO